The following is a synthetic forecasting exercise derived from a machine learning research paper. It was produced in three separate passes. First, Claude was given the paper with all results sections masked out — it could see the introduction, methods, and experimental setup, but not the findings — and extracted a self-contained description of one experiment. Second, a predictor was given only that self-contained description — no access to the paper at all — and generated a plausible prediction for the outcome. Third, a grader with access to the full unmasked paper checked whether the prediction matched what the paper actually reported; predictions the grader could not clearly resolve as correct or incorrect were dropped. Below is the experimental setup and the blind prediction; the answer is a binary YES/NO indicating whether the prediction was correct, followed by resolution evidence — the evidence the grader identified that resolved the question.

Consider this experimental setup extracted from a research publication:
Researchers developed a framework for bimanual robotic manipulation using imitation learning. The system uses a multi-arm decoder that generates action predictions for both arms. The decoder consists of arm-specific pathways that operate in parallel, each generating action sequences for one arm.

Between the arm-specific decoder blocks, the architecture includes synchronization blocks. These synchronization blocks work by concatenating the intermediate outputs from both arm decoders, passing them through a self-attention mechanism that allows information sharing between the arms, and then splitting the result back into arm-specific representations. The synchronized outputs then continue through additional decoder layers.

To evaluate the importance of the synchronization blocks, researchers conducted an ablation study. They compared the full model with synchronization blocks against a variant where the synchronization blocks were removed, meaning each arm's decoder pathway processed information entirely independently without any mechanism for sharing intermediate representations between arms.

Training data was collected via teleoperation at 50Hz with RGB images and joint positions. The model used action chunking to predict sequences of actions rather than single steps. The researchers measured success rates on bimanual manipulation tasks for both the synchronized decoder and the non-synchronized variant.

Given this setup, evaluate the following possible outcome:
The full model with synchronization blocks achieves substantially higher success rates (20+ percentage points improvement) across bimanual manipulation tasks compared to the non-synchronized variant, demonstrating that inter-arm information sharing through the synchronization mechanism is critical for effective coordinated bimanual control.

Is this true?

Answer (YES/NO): NO